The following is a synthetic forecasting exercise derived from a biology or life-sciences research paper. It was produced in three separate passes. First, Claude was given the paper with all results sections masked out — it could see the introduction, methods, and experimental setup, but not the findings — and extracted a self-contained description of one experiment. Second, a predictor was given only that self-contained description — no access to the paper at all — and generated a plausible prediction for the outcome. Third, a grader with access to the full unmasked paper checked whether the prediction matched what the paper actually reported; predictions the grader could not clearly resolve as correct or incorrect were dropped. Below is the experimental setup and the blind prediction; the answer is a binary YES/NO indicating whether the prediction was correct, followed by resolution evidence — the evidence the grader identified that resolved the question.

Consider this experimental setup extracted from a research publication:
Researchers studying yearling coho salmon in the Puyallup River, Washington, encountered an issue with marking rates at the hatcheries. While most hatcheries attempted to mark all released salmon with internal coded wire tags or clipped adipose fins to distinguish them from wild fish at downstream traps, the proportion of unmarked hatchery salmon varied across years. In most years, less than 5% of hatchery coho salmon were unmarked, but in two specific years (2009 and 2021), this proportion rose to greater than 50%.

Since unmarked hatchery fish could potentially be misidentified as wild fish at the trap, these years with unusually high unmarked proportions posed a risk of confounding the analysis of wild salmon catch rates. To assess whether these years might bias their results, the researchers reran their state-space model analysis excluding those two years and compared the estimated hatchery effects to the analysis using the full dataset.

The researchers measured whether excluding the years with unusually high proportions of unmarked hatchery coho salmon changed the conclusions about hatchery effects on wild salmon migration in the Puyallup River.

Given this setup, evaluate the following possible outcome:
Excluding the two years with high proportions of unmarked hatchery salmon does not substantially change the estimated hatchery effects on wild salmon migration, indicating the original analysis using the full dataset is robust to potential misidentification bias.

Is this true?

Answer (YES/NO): YES